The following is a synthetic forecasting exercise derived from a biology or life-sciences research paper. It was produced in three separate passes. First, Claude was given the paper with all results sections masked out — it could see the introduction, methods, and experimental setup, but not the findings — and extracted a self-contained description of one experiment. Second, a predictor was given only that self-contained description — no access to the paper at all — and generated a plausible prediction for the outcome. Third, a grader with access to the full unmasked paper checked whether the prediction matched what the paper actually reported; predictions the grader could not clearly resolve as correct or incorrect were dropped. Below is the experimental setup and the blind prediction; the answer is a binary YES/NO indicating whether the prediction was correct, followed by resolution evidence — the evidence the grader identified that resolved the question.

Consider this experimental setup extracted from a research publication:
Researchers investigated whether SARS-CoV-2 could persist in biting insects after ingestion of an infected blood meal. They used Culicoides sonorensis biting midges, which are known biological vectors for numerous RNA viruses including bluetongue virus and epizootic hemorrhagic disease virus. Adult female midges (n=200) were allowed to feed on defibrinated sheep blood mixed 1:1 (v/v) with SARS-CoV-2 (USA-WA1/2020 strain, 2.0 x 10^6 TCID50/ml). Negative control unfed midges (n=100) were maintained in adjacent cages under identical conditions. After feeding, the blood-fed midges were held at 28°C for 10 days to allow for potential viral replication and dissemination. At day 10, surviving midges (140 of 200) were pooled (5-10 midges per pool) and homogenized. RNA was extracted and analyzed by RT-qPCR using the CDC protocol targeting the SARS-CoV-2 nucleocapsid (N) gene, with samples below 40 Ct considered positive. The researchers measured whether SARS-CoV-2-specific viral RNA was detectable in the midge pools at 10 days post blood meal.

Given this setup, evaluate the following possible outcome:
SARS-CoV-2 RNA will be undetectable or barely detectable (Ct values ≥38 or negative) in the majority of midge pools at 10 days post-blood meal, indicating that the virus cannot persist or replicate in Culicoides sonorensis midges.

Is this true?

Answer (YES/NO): NO